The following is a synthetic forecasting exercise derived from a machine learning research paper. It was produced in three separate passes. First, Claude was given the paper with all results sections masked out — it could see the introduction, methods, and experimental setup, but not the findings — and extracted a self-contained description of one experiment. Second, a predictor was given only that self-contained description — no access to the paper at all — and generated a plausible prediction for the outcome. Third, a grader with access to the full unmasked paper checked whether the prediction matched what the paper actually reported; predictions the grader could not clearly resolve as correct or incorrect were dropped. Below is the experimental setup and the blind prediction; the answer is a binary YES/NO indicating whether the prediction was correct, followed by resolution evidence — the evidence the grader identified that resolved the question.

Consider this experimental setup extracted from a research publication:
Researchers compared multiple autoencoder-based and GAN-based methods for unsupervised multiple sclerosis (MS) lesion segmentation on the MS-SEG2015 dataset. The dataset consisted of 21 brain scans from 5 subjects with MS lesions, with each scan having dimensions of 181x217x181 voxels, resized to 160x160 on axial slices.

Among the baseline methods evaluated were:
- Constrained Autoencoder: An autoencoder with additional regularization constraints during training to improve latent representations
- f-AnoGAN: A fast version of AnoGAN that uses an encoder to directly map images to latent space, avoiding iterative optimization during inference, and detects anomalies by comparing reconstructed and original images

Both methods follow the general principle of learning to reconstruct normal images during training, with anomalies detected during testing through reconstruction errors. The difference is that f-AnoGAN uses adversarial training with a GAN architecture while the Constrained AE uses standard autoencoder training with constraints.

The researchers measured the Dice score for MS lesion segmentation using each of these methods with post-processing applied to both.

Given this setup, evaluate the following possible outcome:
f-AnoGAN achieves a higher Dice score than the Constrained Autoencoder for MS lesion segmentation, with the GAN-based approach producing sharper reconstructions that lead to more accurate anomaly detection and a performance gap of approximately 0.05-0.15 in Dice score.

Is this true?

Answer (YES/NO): YES